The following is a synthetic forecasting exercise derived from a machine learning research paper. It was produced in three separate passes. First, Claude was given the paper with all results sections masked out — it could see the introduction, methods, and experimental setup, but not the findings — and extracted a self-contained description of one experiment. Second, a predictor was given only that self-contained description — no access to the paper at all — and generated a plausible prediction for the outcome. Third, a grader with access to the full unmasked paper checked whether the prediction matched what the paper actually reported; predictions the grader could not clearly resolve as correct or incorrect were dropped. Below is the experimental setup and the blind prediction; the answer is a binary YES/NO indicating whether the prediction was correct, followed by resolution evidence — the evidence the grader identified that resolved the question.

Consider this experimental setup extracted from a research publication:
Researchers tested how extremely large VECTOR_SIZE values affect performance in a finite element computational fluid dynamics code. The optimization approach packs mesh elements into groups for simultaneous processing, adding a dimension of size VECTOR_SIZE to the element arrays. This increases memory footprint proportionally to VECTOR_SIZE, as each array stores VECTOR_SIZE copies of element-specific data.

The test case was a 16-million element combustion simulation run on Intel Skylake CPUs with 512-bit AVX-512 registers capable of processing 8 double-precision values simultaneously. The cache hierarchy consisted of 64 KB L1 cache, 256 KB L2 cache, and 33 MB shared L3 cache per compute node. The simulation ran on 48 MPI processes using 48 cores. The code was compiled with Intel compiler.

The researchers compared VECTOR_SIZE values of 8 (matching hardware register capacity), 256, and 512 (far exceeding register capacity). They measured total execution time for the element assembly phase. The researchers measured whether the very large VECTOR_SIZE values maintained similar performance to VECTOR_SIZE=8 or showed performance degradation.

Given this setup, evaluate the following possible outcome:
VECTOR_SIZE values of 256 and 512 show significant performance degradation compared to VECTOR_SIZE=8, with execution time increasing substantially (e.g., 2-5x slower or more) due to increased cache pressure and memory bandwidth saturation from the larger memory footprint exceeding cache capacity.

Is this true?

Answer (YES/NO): NO